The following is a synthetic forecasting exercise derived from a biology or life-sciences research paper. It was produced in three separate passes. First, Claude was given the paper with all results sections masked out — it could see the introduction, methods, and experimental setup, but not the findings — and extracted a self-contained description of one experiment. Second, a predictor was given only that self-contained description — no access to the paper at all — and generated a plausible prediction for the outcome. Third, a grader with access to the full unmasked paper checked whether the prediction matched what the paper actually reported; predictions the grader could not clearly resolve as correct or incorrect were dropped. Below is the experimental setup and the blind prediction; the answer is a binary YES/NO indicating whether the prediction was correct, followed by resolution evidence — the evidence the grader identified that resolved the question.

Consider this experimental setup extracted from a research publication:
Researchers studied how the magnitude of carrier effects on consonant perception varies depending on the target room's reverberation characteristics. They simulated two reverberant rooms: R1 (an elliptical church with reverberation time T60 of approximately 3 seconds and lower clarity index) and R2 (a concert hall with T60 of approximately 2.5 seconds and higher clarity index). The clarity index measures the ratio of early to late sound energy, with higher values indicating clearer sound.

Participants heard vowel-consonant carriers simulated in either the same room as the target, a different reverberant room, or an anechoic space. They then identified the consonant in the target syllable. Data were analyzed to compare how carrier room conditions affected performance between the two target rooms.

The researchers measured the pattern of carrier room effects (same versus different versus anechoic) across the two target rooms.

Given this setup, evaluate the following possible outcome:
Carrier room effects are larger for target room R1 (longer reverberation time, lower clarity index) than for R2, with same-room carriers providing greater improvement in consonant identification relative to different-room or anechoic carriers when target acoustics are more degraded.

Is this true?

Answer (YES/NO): NO